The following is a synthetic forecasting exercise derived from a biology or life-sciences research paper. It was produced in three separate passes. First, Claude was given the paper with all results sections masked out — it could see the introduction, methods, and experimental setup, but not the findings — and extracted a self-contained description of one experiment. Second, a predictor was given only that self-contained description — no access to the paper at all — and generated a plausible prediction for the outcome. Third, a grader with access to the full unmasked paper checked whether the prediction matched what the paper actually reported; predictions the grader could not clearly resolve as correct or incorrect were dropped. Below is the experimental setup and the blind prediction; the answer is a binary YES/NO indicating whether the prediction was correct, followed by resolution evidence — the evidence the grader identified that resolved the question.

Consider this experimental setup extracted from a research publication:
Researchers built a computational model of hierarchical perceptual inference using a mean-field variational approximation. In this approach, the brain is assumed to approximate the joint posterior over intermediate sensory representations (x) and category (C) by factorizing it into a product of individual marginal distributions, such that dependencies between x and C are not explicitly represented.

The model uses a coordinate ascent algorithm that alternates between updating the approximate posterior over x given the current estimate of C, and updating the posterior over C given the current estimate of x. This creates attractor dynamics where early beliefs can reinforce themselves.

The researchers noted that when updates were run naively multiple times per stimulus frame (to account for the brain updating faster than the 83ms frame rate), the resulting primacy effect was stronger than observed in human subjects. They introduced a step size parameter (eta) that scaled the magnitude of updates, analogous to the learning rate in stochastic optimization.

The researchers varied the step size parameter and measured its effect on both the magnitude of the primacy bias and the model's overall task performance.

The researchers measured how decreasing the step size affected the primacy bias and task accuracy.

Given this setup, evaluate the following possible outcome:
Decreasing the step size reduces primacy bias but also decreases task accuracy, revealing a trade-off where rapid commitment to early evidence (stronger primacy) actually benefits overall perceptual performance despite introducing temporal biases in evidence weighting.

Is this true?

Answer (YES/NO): NO